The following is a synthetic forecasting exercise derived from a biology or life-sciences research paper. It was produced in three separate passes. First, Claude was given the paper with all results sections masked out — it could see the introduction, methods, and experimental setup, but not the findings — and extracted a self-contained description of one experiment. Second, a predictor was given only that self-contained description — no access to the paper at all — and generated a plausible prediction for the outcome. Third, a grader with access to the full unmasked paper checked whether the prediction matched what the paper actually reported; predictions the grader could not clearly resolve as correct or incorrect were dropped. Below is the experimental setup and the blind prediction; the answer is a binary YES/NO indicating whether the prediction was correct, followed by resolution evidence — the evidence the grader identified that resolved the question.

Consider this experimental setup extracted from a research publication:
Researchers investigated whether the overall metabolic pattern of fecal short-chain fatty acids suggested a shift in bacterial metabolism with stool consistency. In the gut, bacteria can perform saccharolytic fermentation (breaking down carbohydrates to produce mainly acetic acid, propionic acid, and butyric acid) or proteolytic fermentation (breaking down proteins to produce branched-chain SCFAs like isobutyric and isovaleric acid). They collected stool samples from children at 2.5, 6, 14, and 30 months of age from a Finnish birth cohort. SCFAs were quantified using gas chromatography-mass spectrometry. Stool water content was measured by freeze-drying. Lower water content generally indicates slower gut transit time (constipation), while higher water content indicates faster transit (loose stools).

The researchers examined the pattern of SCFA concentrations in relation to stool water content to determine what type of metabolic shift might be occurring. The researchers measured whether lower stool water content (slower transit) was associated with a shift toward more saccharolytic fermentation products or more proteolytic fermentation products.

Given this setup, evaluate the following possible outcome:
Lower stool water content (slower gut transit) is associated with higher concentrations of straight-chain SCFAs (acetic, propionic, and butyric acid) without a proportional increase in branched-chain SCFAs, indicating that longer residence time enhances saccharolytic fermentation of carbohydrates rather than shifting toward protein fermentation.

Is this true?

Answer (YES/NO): NO